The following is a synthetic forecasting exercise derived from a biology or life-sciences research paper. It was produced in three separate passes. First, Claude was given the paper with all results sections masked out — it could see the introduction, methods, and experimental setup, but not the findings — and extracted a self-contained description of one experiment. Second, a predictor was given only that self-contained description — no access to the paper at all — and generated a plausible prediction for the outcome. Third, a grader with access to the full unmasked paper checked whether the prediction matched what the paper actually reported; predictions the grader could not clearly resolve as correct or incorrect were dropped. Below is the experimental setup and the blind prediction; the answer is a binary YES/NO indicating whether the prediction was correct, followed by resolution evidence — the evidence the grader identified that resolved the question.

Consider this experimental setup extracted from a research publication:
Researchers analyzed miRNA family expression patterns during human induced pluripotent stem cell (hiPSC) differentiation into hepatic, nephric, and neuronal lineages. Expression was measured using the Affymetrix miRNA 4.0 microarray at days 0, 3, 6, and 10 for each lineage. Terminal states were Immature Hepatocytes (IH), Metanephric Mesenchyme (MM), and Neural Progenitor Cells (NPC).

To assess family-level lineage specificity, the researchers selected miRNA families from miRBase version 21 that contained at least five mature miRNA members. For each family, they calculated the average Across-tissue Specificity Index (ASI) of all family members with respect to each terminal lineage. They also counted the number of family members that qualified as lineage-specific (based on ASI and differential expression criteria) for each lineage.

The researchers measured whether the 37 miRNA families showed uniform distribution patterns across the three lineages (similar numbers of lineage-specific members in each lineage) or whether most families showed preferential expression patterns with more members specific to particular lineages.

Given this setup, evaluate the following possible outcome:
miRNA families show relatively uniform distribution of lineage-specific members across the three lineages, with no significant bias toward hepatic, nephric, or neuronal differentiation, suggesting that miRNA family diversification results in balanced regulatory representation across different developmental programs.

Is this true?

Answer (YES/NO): NO